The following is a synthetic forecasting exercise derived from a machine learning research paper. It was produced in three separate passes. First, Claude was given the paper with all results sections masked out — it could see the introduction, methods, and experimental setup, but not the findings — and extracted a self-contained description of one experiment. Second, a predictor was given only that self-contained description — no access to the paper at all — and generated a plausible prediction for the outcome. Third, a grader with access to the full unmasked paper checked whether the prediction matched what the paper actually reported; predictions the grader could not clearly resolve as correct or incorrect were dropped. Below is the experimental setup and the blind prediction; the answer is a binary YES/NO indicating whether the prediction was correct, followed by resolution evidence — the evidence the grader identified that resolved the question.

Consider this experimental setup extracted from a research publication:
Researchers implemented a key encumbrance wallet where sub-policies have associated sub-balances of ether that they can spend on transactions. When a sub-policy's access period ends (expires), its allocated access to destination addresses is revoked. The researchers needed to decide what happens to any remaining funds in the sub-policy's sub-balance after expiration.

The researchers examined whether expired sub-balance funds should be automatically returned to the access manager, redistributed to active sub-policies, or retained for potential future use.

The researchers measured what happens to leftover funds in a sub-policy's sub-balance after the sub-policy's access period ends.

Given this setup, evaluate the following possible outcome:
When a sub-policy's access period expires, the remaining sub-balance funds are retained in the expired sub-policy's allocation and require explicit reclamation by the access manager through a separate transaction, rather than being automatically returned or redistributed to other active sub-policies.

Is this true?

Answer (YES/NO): NO